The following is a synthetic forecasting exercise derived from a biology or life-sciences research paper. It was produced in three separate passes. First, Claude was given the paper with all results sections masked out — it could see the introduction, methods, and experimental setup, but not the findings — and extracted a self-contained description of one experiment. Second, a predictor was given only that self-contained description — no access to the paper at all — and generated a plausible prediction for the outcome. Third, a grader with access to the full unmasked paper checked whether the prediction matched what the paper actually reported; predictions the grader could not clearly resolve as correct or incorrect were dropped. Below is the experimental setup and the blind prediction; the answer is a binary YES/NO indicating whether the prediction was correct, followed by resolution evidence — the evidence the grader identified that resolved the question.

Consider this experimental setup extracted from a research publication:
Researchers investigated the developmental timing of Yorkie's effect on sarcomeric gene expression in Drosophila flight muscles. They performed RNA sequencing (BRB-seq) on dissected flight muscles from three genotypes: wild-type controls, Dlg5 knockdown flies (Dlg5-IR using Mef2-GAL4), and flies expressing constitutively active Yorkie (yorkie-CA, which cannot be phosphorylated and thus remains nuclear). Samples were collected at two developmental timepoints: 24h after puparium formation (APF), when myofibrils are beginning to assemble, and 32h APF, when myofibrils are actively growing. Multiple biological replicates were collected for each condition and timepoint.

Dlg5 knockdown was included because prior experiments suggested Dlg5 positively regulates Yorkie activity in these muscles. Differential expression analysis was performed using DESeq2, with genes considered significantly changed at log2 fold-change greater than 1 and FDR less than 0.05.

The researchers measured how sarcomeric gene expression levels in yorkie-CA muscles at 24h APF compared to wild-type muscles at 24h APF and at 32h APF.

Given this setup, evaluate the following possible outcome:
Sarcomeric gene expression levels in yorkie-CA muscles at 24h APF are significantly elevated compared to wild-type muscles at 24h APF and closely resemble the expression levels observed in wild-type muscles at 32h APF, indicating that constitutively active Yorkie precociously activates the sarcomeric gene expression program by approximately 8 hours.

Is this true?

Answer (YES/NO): NO